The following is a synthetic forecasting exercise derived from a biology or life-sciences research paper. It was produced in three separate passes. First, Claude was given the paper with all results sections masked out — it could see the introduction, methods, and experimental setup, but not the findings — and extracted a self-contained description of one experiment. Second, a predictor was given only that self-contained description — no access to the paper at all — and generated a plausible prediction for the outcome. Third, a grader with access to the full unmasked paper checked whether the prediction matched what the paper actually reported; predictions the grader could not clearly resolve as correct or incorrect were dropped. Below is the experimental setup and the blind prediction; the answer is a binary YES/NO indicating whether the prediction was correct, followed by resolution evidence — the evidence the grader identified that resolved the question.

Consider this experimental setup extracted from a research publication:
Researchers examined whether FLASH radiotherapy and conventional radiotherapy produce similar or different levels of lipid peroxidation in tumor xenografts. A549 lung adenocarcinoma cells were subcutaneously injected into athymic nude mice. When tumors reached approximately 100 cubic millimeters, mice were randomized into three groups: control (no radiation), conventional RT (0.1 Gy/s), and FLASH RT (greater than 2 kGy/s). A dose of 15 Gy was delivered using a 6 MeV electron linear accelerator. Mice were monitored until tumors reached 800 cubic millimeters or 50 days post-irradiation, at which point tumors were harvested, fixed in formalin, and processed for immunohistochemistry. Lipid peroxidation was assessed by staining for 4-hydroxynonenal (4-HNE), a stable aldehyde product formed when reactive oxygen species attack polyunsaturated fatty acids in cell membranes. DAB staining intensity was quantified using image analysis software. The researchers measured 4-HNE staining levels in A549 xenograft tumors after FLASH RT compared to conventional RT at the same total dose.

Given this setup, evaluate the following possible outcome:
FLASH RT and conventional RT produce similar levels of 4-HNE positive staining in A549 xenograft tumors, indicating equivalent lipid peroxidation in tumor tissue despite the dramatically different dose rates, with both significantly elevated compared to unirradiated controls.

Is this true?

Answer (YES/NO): YES